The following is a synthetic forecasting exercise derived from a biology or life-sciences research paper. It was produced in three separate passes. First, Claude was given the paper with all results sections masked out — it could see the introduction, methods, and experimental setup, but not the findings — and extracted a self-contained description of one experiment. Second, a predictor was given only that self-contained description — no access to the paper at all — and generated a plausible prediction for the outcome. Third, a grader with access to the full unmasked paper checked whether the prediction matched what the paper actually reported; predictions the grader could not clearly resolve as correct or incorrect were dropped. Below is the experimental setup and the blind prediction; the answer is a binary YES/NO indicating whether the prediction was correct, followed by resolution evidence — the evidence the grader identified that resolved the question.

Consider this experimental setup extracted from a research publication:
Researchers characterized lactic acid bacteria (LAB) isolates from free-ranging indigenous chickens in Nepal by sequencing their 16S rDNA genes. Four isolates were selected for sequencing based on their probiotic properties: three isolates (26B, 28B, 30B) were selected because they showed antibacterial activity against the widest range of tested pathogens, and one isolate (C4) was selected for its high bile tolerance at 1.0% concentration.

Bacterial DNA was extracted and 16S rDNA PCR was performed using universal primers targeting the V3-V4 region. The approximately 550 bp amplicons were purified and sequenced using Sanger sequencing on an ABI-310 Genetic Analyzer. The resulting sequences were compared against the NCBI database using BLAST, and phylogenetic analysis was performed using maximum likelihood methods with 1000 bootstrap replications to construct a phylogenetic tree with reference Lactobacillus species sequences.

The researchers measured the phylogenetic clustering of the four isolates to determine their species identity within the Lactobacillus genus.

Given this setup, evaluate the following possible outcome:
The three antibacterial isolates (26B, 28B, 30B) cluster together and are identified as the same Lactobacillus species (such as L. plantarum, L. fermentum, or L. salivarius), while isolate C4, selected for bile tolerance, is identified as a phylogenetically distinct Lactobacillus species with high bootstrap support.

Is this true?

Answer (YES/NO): YES